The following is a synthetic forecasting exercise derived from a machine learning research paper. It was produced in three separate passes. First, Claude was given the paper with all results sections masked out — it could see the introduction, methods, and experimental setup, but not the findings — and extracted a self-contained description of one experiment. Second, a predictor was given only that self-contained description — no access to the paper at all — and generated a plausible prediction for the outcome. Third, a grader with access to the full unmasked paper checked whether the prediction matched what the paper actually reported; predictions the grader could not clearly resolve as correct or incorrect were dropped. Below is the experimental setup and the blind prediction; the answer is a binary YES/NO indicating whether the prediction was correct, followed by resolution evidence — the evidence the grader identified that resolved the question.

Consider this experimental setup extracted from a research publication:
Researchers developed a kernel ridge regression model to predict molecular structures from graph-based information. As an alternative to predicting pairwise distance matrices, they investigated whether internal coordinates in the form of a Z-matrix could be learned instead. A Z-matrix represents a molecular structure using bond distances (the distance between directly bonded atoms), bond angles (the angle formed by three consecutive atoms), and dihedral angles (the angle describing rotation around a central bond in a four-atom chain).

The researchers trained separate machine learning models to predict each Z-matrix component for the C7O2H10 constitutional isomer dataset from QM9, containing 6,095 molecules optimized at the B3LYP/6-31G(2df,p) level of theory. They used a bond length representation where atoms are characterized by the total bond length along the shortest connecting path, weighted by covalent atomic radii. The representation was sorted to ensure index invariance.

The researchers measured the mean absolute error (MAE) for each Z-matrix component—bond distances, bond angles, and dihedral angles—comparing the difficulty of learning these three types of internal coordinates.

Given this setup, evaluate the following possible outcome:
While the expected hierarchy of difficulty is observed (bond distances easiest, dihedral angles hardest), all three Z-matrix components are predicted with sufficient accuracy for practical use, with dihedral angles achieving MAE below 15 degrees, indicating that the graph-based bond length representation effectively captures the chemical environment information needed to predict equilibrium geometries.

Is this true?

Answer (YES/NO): NO